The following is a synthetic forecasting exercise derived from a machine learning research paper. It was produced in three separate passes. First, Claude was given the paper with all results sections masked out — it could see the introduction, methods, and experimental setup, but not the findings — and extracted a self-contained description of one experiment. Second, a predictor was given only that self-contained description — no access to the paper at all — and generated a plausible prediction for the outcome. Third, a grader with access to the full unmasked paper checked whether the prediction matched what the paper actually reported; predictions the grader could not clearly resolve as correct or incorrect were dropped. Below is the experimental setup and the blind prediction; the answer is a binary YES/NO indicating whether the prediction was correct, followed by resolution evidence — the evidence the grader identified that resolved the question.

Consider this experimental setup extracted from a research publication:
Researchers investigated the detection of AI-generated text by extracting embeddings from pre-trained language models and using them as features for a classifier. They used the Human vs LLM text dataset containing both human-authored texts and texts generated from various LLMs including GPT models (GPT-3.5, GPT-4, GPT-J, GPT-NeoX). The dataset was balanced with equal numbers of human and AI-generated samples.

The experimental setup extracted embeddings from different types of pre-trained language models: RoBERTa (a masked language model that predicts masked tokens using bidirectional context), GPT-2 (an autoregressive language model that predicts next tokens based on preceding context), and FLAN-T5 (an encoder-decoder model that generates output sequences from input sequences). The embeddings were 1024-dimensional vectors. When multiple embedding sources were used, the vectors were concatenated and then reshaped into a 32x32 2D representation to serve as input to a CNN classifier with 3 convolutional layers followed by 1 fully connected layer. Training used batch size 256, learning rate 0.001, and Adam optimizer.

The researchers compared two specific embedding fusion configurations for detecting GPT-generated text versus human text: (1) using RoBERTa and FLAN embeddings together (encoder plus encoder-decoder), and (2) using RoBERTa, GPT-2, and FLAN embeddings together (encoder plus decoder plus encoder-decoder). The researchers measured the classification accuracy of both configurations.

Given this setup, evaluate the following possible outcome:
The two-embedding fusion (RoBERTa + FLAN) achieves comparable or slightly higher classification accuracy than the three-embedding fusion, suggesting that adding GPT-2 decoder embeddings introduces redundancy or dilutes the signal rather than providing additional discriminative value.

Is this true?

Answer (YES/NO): YES